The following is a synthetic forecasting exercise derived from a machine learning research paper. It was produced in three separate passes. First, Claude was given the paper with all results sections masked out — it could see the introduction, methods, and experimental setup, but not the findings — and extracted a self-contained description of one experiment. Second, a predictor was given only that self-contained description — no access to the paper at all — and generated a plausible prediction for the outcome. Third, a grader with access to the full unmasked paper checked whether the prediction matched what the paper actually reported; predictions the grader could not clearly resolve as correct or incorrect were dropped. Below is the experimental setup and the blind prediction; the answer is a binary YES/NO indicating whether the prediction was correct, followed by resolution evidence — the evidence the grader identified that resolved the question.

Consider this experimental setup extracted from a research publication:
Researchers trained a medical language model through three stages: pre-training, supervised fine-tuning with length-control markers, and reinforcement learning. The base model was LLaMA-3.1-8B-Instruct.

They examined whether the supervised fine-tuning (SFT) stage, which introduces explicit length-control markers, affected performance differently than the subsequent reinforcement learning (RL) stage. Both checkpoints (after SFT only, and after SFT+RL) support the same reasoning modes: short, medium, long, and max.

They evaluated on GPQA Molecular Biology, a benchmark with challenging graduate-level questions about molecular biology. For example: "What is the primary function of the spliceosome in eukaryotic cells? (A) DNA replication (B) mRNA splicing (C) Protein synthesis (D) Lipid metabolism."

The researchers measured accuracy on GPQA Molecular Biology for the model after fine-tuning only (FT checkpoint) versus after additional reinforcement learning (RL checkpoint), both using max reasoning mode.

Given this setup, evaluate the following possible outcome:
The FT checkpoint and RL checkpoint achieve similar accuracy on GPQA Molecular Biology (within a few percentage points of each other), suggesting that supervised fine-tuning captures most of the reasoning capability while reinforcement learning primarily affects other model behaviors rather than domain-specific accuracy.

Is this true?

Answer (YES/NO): YES